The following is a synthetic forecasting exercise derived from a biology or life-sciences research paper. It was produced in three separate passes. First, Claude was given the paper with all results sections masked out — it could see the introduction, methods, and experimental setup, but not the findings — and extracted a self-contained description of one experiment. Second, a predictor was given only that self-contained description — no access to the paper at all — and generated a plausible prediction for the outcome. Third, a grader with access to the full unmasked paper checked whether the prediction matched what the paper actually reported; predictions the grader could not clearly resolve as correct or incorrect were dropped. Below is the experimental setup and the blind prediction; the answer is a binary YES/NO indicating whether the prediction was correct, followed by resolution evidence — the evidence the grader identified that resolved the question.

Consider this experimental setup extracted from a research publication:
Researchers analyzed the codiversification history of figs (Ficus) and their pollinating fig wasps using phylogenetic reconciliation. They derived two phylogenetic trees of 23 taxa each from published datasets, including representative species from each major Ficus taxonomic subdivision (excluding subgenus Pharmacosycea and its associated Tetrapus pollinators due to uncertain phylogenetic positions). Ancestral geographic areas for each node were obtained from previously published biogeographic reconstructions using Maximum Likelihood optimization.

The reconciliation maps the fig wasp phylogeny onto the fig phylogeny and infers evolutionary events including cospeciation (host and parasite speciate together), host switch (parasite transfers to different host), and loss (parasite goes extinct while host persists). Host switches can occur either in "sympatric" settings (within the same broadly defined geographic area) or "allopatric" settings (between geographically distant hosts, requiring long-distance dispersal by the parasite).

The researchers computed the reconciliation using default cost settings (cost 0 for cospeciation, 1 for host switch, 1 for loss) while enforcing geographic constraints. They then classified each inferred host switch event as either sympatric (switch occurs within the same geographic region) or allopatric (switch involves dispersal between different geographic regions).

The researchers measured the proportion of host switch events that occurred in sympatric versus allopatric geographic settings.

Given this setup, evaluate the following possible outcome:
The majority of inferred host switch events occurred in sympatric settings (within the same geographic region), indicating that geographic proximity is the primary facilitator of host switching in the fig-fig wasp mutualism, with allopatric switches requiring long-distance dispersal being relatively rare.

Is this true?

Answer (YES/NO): NO